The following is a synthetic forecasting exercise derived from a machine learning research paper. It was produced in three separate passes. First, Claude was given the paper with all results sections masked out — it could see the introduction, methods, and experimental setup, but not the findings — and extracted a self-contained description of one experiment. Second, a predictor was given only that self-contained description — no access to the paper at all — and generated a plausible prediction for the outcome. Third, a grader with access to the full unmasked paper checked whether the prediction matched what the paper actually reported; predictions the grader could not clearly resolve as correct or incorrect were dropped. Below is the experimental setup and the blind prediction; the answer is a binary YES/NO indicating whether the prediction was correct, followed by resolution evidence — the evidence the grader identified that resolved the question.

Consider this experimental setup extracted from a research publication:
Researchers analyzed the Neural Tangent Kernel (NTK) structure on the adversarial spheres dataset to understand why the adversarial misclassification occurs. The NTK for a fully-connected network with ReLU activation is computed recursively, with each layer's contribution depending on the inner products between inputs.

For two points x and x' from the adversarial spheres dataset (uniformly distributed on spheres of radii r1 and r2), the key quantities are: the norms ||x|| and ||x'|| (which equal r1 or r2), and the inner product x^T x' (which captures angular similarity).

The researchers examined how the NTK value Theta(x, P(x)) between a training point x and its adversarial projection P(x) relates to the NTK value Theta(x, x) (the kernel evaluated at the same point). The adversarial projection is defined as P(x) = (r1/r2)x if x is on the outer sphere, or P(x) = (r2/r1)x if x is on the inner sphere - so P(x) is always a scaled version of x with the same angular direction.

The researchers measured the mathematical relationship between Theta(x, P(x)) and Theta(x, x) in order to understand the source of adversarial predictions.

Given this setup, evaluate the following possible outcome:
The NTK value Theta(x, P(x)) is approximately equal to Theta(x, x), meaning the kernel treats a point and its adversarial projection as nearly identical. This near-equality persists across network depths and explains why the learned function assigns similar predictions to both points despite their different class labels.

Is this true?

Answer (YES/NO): NO